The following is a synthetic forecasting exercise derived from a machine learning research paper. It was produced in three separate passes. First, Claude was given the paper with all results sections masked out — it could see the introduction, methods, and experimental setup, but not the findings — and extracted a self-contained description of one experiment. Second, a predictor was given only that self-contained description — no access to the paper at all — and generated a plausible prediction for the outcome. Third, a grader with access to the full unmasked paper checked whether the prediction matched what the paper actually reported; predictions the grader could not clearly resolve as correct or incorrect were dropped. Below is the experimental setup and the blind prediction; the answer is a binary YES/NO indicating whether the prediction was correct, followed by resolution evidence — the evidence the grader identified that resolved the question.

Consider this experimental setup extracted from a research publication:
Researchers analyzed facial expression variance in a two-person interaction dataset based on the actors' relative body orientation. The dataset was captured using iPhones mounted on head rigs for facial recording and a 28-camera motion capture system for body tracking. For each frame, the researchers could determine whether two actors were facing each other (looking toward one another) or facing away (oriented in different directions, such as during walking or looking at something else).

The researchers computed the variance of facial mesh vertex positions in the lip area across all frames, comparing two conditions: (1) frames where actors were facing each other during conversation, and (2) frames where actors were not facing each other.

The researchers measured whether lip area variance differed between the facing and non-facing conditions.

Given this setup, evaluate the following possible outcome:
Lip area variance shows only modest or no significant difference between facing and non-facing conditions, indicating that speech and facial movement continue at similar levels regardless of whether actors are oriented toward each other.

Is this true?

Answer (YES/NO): NO